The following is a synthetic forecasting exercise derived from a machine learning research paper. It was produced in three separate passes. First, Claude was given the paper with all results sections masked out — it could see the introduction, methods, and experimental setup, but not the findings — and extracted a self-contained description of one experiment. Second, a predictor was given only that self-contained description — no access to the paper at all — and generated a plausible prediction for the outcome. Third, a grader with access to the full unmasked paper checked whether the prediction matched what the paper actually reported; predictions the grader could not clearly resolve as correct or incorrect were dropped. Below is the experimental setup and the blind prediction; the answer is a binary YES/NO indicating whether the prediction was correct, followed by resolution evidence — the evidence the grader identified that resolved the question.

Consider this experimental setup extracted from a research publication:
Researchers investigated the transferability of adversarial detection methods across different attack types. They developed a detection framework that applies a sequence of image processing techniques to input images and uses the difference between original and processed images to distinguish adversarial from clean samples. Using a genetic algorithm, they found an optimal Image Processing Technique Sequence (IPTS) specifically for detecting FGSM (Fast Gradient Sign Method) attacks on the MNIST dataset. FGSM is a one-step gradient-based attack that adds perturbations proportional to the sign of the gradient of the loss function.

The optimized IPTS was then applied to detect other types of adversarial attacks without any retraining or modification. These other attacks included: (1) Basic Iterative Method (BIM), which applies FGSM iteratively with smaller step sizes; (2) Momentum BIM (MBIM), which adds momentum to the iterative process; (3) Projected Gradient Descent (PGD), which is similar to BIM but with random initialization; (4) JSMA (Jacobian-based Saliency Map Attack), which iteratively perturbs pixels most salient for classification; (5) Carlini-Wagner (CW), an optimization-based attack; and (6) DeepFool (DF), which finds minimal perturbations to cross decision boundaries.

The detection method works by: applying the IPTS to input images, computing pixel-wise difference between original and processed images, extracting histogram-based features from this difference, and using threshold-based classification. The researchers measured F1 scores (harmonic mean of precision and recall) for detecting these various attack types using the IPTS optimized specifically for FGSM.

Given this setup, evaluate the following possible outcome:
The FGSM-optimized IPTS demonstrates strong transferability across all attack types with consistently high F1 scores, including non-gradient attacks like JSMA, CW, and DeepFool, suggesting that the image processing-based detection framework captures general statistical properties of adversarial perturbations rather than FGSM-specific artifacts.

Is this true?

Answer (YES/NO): NO